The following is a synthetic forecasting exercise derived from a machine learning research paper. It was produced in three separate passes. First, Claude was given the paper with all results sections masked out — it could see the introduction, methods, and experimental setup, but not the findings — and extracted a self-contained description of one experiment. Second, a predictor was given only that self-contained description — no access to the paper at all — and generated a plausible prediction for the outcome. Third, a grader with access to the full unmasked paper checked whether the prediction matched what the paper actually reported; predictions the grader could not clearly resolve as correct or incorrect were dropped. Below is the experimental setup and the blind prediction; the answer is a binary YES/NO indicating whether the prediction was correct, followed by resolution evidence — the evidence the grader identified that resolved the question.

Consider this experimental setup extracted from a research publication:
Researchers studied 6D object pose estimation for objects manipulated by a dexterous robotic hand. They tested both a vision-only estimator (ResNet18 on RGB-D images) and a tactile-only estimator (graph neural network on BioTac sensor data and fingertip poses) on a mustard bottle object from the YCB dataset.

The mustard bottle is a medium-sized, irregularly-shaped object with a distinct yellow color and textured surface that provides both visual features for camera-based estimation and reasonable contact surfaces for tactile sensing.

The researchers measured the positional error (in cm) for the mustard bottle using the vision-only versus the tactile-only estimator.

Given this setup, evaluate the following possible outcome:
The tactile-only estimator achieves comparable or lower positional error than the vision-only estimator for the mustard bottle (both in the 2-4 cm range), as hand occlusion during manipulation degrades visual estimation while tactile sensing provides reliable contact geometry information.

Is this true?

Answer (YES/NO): NO